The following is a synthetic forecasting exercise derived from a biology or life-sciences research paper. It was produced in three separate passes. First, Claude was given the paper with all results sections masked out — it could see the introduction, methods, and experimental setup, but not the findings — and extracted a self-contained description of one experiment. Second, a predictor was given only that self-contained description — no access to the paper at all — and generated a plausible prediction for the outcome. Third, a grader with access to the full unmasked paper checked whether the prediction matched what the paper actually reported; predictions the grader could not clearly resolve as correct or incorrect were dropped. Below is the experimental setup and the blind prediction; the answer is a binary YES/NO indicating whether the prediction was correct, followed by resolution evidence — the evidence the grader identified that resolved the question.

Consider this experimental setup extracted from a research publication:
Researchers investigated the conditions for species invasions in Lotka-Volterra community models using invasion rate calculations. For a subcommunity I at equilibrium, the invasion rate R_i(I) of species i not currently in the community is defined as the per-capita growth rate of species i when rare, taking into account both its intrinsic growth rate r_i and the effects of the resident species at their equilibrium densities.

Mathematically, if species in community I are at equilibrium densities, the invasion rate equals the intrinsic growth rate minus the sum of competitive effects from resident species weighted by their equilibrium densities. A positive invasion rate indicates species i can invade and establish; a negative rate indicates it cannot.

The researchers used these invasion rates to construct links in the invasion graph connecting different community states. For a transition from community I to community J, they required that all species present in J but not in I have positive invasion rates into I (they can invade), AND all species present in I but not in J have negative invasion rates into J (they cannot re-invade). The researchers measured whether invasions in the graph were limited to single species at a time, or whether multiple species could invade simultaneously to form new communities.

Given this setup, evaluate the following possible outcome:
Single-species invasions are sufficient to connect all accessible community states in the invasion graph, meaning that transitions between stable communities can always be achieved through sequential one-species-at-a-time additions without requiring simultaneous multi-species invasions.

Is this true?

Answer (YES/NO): NO